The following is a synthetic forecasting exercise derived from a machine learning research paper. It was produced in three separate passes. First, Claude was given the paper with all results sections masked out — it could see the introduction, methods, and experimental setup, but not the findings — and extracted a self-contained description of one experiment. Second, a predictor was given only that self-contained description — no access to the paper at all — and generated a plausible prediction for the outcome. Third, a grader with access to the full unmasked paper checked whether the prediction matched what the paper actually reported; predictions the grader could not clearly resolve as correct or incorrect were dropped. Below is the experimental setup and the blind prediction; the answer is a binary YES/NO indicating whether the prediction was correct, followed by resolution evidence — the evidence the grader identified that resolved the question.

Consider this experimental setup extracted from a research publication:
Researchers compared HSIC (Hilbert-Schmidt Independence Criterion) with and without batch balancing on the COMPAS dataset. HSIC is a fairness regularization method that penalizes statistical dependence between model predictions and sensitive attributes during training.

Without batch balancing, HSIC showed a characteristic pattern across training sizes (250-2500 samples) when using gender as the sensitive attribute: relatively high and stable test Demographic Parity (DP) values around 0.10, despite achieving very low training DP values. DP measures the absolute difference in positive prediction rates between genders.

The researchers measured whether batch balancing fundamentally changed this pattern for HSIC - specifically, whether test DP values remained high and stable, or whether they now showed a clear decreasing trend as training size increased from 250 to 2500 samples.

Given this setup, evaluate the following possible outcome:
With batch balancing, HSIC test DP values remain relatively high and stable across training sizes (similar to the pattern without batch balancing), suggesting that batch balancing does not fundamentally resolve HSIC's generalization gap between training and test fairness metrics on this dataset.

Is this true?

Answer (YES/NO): NO